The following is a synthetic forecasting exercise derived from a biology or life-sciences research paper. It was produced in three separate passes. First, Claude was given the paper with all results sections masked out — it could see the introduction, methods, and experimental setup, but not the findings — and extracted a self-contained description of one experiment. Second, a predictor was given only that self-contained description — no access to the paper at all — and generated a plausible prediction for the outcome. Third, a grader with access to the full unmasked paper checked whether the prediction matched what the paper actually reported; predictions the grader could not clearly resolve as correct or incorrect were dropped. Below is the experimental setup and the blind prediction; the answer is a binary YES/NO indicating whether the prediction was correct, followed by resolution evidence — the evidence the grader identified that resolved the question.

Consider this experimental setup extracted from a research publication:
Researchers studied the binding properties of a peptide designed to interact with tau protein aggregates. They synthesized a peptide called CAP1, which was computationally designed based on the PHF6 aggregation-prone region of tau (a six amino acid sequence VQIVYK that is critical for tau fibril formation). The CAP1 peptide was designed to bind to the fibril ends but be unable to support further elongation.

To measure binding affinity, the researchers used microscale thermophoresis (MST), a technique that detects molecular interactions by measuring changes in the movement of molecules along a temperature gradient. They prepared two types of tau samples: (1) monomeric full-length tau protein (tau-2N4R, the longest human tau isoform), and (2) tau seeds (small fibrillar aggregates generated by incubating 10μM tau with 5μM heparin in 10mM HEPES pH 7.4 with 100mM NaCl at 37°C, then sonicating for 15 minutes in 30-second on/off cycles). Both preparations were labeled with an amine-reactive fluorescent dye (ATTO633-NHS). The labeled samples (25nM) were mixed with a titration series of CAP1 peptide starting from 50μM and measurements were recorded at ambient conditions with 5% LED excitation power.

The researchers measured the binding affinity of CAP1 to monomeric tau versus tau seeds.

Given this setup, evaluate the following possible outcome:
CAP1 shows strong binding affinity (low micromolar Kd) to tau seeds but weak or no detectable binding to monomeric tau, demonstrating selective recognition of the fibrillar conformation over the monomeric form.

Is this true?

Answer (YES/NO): NO